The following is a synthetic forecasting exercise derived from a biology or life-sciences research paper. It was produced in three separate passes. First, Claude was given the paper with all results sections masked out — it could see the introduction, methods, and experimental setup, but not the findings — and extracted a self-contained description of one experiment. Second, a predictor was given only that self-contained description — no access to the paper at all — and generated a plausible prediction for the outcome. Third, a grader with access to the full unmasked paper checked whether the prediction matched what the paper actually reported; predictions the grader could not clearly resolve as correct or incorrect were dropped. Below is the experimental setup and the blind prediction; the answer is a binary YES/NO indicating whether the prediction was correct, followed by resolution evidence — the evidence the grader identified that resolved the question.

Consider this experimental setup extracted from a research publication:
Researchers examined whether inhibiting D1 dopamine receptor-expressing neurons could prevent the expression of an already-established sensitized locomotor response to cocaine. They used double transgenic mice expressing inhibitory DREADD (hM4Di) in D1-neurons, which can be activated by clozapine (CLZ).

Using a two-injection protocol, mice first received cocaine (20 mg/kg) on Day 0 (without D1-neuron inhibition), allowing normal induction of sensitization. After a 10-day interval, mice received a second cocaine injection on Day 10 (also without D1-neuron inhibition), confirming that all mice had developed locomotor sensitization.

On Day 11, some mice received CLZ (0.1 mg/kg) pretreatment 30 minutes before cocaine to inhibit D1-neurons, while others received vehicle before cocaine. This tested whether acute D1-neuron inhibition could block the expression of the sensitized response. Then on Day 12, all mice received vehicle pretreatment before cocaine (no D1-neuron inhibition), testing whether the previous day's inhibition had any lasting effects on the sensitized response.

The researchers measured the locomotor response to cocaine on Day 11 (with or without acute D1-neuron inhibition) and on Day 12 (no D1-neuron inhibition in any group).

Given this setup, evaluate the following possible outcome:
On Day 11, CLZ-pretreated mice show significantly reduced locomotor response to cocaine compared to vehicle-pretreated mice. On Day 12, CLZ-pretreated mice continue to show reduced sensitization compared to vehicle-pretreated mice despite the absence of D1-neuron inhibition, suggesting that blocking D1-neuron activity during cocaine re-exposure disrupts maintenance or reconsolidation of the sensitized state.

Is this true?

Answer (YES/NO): NO